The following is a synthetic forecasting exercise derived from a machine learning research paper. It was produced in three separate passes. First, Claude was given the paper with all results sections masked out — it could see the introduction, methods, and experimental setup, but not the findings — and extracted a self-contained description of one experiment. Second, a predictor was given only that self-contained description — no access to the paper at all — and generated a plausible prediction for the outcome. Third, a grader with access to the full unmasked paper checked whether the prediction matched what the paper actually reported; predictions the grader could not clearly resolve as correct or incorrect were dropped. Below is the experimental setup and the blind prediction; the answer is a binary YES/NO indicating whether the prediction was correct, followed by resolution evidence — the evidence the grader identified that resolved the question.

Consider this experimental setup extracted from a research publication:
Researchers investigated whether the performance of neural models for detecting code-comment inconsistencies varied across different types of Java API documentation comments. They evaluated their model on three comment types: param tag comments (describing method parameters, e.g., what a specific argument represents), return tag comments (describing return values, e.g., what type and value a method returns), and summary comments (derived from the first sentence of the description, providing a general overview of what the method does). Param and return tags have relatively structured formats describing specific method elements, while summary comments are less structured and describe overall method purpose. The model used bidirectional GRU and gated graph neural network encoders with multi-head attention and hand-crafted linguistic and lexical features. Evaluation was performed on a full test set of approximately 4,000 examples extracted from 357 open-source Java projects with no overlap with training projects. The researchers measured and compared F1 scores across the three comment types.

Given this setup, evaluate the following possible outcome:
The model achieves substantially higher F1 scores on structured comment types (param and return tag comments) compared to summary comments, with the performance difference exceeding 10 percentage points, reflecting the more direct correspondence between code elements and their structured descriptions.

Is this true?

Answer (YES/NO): YES